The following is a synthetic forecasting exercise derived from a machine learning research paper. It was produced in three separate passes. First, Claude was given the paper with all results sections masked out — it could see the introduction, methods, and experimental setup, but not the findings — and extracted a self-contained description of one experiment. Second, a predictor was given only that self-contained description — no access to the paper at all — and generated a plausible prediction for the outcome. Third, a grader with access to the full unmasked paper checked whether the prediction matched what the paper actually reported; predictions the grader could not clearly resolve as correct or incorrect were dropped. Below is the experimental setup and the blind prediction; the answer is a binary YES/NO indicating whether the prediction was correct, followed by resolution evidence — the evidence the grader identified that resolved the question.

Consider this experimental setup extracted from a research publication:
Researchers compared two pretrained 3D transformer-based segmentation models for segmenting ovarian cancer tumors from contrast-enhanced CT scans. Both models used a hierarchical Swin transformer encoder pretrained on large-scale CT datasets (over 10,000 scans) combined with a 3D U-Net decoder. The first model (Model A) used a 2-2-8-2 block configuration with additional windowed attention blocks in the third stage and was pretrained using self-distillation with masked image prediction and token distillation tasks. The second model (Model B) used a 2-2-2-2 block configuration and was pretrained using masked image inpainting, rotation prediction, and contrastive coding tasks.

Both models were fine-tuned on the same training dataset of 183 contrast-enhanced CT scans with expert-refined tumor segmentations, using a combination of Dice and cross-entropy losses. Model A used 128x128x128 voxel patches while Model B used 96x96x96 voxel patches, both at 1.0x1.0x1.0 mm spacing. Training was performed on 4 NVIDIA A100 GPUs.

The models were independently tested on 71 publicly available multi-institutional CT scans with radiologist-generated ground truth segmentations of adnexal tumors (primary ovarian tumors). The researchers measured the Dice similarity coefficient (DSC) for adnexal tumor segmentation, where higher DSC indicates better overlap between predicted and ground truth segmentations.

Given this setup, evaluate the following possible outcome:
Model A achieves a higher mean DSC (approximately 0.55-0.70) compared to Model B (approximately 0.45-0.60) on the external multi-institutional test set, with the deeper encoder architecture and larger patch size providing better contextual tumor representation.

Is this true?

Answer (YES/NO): NO